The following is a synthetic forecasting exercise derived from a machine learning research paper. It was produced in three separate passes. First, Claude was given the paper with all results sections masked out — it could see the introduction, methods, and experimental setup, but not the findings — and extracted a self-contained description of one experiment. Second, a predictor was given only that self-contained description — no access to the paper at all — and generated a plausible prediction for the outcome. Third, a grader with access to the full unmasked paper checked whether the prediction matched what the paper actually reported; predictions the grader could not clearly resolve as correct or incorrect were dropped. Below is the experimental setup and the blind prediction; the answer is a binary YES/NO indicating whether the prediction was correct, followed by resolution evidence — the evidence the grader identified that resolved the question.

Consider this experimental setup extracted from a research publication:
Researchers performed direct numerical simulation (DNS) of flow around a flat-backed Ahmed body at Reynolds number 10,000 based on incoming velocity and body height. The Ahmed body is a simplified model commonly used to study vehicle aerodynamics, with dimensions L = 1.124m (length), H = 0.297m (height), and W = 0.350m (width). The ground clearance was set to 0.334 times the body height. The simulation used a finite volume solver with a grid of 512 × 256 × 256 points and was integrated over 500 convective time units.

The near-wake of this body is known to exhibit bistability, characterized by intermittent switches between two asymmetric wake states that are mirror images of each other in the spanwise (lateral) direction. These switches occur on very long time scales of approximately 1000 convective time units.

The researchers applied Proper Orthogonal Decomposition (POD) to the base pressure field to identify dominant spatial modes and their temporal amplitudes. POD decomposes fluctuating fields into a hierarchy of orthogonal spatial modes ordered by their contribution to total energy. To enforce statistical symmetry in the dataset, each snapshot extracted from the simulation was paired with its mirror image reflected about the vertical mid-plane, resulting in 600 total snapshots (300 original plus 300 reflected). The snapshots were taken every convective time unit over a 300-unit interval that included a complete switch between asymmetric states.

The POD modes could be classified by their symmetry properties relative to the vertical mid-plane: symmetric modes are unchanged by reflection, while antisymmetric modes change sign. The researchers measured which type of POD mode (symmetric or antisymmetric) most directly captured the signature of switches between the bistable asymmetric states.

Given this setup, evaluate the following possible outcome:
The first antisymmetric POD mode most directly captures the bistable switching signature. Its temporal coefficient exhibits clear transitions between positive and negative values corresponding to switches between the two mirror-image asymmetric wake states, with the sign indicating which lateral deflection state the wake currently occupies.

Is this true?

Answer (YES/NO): YES